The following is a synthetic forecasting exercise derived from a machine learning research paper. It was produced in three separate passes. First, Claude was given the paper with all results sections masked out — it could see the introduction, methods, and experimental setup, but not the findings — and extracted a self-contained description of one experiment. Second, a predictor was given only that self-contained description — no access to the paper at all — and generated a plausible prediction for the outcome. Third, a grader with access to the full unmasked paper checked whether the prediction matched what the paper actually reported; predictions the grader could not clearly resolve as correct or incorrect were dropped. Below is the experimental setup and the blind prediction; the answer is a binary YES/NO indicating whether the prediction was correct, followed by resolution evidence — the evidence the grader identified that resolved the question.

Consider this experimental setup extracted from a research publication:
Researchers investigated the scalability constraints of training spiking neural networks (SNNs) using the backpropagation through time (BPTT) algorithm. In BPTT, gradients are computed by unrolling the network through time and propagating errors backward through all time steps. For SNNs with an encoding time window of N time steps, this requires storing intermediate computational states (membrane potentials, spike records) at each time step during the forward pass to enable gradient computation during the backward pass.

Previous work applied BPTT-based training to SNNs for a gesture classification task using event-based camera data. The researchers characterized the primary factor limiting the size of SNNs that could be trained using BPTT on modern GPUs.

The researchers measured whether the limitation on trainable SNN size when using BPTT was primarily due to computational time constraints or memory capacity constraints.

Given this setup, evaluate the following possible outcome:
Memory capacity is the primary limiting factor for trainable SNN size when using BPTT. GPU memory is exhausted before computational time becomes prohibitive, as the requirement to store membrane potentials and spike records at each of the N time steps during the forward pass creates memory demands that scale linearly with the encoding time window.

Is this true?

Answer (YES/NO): YES